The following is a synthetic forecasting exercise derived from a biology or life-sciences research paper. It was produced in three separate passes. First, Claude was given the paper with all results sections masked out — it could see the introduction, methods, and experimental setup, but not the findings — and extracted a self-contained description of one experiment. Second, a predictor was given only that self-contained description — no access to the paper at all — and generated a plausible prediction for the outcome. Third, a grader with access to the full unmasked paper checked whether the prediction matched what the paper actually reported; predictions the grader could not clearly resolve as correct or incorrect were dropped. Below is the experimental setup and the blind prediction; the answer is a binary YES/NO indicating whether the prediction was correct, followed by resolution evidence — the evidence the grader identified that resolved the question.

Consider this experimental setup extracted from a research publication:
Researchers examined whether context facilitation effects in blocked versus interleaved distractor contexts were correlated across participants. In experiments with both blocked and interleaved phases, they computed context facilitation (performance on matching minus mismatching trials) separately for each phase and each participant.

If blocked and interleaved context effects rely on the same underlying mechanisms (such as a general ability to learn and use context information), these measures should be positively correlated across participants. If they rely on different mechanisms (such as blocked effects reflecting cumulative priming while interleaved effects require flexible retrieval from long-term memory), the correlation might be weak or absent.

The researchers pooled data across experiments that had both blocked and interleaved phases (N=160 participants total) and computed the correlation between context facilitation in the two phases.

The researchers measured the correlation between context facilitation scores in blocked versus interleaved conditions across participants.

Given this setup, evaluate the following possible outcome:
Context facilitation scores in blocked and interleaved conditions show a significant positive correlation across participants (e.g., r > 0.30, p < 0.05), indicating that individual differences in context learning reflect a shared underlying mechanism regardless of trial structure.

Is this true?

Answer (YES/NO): NO